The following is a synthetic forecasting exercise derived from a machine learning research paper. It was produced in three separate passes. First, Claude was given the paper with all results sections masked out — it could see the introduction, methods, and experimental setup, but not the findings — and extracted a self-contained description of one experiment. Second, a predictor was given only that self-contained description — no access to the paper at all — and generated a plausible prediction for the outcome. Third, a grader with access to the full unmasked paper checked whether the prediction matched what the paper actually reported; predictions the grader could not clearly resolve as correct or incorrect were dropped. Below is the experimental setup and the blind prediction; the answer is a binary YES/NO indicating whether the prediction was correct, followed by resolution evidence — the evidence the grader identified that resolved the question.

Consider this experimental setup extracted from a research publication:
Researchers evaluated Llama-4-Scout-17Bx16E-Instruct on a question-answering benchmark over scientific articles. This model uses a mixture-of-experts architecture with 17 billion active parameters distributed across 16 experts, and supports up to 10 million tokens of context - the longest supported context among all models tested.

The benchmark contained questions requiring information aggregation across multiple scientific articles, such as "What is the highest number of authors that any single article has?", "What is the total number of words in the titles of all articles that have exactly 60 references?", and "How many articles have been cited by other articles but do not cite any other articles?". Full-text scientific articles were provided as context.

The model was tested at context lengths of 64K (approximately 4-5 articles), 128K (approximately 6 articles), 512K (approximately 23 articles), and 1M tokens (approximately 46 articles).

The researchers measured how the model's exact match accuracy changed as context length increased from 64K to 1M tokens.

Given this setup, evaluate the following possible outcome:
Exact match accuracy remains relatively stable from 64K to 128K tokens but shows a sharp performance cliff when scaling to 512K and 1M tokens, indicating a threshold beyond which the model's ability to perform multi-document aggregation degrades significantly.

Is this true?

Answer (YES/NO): NO